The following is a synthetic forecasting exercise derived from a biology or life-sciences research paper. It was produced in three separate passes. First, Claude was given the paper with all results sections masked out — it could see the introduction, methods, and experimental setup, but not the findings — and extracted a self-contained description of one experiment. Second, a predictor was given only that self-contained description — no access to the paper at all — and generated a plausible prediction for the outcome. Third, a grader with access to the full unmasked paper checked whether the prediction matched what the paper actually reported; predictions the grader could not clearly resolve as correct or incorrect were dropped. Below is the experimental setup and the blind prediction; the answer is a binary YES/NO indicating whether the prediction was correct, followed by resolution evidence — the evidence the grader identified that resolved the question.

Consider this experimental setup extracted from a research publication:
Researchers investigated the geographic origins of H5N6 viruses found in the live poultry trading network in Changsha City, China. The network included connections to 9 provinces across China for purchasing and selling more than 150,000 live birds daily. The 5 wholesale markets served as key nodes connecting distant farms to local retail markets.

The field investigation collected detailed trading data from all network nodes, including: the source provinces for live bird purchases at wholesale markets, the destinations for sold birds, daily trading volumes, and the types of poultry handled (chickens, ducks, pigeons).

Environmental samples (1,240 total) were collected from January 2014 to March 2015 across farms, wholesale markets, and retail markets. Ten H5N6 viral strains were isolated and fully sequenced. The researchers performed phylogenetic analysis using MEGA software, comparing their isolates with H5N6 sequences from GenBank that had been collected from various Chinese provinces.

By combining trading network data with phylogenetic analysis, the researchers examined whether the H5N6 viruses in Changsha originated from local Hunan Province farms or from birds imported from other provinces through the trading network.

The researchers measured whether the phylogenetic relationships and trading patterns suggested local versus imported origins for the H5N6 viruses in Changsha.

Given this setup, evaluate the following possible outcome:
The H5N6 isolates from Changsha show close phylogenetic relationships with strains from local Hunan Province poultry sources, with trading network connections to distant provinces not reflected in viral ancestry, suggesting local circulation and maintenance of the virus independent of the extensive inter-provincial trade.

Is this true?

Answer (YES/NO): NO